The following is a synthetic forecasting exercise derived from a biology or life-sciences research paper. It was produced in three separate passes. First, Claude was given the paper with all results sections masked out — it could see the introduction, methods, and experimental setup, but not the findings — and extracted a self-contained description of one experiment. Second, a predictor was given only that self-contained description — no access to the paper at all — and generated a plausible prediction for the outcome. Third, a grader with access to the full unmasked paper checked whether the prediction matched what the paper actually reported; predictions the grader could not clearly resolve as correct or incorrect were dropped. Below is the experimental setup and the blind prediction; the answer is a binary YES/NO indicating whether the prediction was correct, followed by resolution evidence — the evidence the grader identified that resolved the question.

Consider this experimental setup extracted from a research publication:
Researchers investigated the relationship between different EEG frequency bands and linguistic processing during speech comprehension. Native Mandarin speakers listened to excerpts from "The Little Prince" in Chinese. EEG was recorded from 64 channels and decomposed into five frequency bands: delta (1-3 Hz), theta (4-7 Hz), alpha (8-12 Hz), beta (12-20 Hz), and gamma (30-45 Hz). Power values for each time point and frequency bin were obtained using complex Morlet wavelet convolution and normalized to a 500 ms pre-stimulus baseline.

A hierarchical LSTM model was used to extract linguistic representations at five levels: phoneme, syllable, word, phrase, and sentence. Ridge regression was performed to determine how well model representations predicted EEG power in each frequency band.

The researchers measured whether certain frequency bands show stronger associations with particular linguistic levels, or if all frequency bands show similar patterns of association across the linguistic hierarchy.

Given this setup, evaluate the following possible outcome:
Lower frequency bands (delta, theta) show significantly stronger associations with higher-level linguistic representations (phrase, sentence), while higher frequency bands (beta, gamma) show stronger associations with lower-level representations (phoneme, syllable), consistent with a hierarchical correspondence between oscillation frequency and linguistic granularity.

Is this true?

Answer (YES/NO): NO